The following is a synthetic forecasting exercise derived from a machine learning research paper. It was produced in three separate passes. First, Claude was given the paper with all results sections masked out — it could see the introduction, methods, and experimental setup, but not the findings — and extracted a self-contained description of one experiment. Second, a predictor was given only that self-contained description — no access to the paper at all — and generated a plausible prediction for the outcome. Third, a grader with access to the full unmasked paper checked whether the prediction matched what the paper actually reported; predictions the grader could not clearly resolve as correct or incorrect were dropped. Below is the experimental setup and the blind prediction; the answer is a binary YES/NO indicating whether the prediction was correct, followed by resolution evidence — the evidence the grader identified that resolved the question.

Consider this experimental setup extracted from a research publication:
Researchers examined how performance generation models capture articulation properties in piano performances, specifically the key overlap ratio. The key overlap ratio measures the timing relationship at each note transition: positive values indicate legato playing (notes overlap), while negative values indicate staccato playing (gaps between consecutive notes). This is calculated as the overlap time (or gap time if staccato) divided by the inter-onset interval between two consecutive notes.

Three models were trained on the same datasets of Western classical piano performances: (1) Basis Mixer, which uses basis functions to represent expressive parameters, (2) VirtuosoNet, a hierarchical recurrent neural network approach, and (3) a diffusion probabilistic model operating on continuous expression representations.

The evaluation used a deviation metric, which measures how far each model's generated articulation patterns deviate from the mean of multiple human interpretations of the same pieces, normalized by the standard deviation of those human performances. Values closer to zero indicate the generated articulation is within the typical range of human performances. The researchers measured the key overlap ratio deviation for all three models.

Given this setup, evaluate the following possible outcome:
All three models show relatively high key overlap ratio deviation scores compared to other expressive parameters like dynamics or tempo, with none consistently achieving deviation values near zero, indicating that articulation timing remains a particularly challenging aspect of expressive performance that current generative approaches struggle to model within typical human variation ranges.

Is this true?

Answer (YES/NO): NO